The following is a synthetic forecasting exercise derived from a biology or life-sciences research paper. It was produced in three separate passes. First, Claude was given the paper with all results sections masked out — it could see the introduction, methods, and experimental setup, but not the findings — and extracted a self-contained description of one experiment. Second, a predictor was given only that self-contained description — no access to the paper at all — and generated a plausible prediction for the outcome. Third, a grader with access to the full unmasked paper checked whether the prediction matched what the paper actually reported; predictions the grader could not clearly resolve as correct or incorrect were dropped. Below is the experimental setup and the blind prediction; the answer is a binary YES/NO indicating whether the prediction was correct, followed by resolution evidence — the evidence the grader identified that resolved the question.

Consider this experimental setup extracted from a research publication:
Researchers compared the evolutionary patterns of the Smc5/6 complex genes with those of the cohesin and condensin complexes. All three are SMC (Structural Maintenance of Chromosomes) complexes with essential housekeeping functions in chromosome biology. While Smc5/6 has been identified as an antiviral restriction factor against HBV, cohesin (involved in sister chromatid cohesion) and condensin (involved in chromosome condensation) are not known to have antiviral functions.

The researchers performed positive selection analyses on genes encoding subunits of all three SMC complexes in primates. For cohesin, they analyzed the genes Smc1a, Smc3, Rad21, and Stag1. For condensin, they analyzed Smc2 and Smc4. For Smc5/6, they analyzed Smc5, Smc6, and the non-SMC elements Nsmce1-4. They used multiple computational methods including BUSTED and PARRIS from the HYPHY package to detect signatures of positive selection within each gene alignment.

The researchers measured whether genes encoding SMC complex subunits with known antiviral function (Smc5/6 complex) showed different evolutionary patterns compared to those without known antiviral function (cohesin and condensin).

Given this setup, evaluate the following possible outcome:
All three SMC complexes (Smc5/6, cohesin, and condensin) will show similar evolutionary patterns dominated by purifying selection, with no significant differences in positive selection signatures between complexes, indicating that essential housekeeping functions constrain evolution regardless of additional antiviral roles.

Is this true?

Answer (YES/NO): NO